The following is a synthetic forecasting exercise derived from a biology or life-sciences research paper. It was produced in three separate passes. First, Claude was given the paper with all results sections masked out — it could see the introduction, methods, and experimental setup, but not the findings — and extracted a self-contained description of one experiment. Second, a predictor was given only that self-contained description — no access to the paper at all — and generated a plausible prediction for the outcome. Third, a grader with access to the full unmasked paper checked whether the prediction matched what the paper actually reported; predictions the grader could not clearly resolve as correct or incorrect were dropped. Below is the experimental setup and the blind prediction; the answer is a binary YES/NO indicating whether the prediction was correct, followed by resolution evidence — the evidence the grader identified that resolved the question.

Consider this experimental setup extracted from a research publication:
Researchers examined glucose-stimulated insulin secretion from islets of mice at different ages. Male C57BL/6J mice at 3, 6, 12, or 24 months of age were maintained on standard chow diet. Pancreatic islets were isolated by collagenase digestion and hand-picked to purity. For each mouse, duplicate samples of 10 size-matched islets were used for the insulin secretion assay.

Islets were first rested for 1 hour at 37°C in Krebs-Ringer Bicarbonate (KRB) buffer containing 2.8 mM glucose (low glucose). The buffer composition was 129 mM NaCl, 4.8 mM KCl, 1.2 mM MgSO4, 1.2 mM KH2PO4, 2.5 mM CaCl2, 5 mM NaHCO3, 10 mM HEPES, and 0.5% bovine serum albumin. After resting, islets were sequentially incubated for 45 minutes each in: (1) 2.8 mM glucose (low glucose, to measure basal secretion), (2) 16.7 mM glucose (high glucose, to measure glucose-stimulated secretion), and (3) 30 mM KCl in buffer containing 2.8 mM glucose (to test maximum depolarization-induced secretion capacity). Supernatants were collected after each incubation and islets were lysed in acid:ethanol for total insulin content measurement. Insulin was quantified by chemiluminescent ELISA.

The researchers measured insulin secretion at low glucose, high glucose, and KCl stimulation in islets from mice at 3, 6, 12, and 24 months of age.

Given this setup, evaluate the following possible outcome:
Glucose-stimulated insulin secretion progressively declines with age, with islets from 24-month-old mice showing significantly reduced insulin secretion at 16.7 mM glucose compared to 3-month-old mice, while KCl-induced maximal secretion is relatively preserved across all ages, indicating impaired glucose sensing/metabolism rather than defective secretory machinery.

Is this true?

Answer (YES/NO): NO